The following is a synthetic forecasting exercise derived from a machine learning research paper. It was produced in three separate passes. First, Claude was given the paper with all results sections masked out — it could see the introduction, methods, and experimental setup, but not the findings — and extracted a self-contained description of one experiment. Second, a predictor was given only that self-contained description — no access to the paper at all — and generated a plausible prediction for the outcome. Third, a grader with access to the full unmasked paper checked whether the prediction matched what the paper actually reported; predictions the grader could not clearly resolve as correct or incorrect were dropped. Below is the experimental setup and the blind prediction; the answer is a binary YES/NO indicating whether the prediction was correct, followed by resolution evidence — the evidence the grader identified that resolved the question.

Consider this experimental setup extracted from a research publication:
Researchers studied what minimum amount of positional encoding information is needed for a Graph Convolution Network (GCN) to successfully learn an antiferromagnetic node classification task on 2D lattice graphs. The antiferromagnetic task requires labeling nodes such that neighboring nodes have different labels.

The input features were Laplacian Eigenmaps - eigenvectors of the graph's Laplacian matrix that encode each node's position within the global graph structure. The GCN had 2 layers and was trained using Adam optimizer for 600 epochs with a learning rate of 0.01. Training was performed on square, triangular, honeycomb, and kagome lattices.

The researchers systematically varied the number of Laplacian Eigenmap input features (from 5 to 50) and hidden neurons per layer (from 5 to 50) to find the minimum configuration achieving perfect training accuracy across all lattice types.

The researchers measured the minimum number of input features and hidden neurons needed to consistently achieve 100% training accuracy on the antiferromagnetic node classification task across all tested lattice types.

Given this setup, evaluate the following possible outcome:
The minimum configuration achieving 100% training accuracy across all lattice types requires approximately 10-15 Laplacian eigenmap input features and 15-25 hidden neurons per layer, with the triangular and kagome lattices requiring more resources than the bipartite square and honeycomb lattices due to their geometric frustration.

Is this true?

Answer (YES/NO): NO